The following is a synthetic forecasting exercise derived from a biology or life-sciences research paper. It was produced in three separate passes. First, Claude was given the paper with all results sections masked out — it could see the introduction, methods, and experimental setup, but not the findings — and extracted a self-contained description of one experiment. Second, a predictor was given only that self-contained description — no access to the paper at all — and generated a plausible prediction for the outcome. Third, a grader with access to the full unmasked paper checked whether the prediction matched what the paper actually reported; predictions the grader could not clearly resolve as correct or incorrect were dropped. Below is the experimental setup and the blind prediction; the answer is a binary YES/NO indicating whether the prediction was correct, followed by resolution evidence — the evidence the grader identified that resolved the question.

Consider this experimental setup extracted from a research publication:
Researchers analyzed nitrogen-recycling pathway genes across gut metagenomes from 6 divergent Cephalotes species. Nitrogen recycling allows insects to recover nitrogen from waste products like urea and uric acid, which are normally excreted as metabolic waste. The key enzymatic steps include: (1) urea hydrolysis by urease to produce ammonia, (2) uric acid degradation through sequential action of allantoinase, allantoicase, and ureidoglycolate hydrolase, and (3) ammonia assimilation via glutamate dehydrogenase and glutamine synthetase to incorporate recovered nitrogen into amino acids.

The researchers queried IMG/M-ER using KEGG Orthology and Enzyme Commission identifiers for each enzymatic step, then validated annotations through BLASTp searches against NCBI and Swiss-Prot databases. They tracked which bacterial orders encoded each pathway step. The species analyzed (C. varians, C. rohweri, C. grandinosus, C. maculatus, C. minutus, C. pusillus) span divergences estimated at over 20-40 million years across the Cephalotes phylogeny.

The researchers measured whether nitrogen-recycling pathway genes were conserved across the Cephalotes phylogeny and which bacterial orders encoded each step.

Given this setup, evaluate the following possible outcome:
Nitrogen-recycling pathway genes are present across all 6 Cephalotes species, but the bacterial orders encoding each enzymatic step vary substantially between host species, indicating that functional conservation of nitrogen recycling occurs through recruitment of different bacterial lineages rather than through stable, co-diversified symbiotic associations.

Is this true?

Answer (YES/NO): NO